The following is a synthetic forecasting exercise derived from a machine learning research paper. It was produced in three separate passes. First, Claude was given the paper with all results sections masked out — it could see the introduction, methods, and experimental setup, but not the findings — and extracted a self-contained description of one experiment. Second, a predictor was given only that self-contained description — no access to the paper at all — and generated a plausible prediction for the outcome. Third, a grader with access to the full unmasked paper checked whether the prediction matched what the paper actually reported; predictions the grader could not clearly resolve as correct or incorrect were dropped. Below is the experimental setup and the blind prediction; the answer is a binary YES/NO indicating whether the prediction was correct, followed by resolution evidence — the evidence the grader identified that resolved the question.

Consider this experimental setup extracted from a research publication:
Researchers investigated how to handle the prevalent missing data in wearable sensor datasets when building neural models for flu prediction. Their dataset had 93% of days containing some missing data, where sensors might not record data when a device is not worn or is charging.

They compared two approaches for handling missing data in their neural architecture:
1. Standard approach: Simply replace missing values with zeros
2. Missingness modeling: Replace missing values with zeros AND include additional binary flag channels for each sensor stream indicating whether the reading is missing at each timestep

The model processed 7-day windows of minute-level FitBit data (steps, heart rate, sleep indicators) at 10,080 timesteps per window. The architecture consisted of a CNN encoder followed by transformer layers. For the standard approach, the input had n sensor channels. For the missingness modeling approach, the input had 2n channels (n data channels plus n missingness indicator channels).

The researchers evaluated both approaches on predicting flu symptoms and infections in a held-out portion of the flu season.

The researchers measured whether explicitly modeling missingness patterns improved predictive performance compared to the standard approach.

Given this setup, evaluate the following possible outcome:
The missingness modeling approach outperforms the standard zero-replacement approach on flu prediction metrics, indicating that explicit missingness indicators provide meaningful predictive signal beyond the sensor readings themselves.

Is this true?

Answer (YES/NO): YES